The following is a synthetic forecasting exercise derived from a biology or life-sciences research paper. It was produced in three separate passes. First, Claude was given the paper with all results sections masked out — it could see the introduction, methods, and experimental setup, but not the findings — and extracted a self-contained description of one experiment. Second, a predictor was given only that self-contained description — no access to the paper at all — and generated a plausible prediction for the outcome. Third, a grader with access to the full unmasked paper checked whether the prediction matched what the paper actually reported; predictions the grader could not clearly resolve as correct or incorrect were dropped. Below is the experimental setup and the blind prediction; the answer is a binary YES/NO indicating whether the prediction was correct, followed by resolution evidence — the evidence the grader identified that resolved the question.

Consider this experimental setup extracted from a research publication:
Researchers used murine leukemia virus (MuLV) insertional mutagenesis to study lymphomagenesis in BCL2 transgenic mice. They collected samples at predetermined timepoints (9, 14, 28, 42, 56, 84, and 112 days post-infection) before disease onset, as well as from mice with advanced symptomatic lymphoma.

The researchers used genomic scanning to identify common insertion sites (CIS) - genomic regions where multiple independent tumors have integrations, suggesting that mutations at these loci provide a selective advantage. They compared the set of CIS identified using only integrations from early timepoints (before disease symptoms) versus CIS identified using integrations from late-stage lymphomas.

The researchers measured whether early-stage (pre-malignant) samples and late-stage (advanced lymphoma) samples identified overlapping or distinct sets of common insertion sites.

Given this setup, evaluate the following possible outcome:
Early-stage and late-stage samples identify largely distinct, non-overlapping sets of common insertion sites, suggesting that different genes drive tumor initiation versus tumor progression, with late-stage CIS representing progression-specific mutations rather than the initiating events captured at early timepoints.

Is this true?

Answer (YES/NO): NO